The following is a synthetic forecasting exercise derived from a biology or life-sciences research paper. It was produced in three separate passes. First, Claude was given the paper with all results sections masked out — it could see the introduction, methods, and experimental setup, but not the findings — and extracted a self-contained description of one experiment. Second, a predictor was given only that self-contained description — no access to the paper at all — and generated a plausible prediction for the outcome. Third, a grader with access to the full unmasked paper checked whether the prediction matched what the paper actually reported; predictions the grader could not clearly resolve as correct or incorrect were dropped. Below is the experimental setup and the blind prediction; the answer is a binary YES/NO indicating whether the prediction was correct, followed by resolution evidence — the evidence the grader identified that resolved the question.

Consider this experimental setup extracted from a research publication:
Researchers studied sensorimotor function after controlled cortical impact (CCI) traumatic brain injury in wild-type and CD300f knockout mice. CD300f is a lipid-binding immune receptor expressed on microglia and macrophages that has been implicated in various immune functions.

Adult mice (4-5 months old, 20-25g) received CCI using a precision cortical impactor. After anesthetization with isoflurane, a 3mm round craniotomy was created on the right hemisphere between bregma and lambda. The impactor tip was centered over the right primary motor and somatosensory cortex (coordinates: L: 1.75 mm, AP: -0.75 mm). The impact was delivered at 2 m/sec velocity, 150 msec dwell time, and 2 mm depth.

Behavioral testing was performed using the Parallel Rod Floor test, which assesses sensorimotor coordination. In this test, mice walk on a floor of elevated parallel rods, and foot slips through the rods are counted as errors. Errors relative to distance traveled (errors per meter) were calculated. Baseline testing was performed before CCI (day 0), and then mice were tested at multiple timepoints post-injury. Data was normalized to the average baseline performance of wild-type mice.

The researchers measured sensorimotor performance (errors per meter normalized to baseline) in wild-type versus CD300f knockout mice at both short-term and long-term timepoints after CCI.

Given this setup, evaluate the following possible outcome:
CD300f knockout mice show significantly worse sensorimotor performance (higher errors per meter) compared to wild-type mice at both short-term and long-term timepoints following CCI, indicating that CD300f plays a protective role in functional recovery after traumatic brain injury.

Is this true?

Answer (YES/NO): YES